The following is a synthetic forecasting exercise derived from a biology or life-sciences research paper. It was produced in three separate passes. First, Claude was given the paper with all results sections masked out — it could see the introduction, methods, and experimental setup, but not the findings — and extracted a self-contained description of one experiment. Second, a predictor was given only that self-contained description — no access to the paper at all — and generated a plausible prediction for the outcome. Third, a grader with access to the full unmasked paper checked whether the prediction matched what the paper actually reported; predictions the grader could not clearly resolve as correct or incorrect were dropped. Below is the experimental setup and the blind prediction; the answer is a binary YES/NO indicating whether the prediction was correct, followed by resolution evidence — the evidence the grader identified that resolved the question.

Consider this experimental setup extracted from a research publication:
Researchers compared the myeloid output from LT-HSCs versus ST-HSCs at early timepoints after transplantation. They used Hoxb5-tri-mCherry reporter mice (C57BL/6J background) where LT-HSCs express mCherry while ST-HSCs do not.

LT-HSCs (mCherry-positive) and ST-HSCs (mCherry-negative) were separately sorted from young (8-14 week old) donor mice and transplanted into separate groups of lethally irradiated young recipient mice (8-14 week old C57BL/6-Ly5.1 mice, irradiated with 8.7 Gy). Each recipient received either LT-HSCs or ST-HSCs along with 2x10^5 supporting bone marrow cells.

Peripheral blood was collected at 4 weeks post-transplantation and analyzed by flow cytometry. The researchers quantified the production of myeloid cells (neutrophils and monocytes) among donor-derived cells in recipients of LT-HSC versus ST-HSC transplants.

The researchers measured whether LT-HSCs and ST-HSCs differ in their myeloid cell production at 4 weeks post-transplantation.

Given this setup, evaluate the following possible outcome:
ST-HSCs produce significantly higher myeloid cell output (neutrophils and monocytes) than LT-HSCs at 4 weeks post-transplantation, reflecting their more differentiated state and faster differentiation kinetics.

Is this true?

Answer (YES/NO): NO